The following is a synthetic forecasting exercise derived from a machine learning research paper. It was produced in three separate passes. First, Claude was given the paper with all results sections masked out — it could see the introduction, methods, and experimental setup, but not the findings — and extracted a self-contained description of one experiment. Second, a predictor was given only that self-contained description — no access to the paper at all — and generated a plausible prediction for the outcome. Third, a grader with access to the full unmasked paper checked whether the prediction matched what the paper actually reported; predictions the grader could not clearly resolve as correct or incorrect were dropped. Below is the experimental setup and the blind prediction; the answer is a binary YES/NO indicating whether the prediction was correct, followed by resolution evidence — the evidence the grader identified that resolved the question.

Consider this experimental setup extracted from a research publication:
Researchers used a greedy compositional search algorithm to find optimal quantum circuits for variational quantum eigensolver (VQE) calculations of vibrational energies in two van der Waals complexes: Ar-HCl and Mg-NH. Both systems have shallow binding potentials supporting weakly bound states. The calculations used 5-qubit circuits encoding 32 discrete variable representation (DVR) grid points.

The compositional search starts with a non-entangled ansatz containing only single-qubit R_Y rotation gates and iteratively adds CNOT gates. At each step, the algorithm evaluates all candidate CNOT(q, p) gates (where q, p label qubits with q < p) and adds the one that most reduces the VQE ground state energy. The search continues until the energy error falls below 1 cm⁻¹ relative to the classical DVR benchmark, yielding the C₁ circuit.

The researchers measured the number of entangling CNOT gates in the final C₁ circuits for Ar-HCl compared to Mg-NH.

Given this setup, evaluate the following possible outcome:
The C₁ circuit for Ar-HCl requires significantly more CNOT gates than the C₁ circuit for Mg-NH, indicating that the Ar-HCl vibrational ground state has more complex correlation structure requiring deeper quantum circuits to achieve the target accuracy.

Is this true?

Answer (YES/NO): NO